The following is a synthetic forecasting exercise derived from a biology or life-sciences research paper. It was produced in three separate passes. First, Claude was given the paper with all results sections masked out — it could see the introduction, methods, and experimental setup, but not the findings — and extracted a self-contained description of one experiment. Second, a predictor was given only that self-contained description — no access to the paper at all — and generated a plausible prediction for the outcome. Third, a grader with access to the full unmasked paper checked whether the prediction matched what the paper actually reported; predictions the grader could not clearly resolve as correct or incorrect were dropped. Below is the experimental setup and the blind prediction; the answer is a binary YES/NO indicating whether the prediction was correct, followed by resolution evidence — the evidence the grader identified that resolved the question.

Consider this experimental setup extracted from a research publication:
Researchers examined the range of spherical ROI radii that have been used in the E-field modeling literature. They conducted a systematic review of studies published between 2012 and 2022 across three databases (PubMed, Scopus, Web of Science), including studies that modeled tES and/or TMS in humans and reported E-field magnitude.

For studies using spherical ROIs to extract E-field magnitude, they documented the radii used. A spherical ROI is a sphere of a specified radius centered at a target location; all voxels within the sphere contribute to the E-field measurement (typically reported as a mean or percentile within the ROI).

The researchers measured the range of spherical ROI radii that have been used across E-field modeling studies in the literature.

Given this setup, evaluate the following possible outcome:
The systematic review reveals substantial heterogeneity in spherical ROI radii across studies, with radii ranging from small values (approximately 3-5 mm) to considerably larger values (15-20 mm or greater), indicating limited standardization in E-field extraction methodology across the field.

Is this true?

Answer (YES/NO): NO